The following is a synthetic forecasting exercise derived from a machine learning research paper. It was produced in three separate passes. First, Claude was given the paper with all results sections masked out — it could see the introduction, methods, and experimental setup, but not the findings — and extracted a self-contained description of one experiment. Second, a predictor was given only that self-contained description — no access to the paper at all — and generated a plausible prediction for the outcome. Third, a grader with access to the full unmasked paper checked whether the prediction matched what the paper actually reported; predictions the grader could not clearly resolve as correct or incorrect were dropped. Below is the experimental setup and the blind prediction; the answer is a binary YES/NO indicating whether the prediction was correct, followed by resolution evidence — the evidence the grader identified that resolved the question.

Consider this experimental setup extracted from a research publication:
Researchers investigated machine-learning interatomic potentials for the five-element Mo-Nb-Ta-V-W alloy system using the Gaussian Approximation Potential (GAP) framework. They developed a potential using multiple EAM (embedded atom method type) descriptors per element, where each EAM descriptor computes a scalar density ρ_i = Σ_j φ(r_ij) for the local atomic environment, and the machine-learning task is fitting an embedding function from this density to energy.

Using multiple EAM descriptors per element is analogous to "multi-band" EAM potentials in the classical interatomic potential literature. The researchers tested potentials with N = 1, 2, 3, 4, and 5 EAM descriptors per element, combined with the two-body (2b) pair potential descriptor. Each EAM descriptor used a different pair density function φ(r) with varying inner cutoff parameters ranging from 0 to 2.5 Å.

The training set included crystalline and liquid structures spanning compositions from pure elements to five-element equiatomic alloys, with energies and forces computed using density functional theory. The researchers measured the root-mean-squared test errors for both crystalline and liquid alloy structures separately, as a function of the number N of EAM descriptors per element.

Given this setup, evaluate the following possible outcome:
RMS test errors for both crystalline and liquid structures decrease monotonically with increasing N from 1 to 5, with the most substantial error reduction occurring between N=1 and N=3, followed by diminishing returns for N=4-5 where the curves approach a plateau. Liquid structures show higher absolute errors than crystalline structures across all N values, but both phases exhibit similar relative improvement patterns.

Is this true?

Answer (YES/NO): NO